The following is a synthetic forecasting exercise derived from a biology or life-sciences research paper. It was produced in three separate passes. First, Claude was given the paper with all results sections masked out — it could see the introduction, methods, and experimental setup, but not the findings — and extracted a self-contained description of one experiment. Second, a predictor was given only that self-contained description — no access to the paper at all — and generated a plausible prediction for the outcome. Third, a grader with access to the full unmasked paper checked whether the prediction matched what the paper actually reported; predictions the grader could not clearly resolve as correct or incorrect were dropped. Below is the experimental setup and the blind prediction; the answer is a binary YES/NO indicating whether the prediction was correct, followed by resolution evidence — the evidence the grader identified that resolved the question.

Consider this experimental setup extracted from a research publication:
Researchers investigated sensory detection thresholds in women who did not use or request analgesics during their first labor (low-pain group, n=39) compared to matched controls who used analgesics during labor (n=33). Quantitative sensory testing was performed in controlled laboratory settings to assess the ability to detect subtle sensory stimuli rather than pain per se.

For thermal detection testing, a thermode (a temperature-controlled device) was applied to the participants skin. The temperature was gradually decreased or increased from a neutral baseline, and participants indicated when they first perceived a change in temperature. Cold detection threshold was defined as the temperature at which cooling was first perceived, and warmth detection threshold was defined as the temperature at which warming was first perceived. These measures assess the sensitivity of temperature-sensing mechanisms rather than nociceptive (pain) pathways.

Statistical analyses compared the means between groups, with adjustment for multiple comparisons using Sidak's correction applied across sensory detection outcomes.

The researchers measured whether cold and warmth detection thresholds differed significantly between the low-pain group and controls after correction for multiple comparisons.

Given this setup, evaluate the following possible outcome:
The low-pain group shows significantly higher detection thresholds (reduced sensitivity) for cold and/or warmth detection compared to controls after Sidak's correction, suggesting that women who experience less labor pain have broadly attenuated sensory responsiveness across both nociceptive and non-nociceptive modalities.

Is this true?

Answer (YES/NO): NO